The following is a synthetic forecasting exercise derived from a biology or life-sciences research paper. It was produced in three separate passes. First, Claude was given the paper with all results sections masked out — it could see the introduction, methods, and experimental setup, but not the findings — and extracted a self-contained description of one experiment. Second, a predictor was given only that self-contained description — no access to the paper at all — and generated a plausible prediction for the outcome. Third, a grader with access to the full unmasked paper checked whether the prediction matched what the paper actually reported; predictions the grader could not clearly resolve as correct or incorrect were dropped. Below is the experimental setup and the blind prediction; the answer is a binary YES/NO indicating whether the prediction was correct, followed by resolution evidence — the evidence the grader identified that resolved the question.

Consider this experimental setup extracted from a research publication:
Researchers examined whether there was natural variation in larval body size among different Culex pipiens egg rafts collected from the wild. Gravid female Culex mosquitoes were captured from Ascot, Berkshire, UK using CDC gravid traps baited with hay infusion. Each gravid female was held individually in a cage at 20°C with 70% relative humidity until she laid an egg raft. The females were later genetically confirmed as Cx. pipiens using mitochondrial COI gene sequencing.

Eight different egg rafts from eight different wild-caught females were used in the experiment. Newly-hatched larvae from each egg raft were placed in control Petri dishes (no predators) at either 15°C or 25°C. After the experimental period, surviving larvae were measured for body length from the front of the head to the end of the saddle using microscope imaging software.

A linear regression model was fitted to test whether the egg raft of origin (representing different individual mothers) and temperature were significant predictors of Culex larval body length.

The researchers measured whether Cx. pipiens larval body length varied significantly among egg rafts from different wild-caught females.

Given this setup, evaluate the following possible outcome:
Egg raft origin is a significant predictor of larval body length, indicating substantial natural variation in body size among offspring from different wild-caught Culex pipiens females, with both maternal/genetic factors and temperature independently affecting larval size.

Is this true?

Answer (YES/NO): YES